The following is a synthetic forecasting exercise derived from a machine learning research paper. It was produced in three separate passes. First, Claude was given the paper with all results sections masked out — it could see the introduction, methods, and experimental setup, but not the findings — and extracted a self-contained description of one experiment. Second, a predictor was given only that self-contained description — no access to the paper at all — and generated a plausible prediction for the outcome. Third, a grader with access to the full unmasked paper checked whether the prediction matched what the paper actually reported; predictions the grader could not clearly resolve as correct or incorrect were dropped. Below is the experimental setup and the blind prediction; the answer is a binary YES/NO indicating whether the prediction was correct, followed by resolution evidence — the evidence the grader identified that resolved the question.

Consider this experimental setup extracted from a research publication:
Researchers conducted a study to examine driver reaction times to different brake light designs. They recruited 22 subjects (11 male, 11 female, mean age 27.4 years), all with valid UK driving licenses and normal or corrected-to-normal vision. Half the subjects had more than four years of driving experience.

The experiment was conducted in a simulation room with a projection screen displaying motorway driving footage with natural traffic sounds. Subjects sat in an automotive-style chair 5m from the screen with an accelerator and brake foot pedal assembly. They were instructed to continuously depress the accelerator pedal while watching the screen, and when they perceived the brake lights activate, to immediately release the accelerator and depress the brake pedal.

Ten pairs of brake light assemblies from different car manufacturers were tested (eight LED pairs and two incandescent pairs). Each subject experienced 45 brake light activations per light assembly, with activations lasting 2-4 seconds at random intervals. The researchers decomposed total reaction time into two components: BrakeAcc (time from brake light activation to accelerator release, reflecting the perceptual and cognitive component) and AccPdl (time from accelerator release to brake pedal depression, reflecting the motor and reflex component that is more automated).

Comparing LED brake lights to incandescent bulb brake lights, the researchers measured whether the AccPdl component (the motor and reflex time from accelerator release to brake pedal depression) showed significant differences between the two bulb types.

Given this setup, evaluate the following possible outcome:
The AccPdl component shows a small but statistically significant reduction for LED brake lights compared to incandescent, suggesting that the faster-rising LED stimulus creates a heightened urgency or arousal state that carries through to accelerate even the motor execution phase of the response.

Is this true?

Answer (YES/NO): YES